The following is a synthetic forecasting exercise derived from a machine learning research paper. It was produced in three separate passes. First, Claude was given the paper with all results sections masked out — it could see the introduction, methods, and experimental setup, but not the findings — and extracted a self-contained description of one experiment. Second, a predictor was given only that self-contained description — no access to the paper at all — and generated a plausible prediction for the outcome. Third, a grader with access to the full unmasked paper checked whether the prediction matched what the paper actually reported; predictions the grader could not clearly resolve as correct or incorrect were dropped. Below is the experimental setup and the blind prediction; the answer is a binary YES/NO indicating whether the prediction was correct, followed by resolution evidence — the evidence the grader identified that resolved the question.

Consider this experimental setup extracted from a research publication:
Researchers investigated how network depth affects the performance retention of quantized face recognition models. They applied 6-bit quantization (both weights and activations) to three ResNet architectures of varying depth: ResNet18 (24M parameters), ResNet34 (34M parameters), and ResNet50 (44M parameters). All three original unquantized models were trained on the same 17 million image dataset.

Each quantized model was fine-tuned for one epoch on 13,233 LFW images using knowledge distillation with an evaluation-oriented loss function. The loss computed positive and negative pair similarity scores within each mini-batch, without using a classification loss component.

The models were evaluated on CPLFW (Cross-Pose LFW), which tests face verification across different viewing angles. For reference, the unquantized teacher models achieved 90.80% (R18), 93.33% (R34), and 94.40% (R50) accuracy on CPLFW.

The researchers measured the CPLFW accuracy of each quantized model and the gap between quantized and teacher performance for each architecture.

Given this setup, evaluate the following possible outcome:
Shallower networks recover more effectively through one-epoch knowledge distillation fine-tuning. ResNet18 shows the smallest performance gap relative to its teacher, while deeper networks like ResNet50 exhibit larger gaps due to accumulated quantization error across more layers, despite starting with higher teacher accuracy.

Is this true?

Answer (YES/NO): NO